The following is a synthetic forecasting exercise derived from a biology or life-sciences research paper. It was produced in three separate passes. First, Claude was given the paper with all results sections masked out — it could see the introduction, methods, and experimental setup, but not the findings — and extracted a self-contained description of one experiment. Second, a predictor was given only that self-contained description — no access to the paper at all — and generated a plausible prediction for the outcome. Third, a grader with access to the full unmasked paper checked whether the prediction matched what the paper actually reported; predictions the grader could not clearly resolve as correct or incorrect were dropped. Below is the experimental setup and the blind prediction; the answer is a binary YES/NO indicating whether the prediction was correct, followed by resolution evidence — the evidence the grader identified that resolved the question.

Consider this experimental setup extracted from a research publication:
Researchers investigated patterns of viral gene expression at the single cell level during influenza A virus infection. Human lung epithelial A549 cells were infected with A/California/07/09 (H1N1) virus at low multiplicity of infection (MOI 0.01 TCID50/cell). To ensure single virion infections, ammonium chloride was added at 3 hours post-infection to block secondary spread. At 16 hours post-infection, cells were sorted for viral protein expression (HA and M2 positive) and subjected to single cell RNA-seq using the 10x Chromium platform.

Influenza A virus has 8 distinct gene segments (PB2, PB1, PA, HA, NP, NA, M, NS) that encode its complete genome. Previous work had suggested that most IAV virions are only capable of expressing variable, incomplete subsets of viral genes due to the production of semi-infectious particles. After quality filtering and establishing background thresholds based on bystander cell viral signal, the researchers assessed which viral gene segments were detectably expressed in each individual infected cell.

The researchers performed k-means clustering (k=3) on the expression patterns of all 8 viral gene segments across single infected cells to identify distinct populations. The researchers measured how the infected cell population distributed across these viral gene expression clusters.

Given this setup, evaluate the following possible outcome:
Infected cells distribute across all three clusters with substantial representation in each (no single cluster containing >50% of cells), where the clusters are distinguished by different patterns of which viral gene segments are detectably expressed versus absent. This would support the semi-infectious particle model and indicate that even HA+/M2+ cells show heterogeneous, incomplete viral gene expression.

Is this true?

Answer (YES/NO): NO